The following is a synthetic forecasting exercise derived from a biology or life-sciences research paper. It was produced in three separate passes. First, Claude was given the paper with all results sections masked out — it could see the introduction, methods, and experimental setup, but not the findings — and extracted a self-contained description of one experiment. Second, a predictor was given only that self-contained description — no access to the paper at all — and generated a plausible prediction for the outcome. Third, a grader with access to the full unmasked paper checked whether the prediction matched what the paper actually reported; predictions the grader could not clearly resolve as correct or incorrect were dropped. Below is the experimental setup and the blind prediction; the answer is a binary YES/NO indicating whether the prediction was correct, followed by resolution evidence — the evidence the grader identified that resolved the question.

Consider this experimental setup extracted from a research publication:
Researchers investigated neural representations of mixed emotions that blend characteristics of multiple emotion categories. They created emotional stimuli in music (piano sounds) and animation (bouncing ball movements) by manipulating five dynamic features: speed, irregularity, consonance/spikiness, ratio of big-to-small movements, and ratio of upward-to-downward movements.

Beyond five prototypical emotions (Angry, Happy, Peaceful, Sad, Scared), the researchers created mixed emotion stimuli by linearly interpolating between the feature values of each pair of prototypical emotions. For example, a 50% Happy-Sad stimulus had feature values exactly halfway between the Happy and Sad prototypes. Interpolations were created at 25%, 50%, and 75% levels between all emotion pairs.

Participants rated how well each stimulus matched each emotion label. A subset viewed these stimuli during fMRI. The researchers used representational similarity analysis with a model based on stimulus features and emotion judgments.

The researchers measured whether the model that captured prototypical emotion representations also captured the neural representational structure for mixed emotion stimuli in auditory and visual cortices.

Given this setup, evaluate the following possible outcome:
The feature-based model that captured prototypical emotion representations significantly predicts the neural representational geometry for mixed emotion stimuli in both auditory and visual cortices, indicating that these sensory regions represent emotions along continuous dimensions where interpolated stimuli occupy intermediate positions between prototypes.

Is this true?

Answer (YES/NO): YES